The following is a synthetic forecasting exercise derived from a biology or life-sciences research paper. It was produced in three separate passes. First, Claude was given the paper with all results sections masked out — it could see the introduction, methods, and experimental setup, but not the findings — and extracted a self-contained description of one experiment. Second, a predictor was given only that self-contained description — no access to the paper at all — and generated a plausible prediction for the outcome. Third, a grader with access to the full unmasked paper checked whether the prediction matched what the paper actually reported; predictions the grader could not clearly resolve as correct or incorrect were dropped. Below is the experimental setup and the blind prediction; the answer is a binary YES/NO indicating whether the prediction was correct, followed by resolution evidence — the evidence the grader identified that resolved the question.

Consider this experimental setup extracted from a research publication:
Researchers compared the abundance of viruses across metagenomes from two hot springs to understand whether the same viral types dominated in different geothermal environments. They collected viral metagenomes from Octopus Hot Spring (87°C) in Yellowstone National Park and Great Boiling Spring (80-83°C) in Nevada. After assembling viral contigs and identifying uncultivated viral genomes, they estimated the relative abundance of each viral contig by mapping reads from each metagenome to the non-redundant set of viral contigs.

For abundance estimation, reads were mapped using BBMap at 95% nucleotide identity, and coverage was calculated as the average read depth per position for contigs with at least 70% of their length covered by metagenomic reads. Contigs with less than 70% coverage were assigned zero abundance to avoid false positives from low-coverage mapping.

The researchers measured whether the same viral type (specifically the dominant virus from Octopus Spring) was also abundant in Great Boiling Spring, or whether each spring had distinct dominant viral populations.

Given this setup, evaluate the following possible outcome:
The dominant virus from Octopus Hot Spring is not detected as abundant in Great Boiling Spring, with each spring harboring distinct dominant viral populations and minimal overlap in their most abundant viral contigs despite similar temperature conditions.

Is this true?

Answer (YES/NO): YES